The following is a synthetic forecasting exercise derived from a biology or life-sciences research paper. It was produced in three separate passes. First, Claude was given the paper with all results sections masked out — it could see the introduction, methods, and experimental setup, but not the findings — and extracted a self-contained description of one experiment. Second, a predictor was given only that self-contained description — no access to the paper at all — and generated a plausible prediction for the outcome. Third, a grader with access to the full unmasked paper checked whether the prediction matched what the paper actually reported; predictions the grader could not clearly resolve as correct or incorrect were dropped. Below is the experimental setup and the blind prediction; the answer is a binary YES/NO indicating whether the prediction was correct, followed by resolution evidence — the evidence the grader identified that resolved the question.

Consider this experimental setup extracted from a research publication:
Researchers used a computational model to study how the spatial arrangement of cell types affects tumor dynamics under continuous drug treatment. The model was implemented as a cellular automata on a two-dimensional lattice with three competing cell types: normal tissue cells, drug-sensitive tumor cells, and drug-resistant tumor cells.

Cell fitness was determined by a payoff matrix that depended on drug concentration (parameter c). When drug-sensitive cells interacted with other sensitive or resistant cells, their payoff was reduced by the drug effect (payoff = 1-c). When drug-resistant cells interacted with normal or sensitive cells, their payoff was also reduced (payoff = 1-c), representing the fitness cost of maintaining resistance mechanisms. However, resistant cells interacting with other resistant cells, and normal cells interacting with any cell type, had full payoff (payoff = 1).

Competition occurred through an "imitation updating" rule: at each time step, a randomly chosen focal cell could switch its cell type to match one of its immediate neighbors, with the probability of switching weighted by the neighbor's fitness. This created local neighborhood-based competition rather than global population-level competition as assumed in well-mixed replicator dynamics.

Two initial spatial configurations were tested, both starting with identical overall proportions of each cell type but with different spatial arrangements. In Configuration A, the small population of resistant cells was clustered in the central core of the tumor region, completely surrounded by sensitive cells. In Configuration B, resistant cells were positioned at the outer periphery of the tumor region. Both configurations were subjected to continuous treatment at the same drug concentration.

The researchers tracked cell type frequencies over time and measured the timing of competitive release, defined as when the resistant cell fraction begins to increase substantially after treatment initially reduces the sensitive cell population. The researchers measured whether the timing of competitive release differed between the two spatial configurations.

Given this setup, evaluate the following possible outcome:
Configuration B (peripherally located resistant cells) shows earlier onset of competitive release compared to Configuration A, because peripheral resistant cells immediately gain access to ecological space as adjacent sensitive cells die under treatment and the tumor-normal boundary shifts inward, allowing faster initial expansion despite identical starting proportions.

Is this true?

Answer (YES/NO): YES